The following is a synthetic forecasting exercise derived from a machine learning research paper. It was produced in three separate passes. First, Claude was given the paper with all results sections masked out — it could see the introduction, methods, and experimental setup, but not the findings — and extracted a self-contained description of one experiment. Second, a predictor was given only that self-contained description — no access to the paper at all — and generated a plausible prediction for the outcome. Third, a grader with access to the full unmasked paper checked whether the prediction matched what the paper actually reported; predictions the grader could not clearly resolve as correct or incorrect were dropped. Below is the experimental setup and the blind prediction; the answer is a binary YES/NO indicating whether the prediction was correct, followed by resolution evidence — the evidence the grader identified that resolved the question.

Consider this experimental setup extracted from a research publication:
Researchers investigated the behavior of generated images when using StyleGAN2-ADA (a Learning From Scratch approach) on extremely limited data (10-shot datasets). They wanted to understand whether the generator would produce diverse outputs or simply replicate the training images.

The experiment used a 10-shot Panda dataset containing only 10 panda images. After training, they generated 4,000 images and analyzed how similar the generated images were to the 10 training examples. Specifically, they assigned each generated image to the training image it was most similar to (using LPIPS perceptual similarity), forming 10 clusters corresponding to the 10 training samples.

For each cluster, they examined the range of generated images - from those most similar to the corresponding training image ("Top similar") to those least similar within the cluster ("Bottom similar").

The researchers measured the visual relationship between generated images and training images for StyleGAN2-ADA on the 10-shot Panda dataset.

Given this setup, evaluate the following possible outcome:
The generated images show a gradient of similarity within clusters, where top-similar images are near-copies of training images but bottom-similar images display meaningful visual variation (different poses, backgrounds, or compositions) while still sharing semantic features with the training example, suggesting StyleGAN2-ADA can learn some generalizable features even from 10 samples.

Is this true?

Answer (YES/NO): NO